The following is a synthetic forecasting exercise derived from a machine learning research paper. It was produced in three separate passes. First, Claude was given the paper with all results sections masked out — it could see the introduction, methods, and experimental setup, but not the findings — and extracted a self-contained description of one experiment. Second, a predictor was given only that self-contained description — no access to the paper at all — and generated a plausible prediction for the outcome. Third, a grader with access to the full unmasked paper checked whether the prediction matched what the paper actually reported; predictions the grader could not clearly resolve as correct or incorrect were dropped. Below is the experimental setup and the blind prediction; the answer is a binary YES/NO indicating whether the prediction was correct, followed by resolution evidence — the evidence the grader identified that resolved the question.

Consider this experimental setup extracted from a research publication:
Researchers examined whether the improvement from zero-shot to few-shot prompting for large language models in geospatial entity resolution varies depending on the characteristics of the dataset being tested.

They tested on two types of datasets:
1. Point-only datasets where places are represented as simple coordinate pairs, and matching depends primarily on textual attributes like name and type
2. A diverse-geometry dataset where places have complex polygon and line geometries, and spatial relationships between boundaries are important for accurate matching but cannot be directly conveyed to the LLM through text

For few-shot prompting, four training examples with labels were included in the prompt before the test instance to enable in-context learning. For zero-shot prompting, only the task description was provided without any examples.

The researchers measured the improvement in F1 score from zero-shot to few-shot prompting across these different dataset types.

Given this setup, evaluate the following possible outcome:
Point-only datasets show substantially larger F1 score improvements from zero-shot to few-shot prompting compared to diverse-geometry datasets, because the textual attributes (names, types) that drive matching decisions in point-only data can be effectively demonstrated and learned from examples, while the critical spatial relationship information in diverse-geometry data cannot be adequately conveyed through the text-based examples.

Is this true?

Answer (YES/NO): NO